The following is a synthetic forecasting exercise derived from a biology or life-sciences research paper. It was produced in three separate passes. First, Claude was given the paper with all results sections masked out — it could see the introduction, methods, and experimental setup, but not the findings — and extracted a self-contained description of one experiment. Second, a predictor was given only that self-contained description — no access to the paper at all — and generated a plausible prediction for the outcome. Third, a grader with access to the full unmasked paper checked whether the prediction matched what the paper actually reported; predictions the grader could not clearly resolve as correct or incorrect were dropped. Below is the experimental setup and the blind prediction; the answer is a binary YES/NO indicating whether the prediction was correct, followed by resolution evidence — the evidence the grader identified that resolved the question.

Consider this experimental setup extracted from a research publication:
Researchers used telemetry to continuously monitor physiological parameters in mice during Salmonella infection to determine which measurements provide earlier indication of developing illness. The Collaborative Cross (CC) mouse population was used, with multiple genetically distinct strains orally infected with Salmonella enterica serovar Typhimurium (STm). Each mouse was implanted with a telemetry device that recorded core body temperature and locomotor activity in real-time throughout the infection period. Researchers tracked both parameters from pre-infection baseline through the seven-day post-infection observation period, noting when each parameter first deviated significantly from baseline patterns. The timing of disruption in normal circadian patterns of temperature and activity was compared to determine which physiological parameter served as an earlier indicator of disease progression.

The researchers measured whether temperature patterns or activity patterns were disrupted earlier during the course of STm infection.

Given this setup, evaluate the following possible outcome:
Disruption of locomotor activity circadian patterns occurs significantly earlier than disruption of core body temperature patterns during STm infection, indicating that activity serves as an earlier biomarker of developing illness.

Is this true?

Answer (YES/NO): NO